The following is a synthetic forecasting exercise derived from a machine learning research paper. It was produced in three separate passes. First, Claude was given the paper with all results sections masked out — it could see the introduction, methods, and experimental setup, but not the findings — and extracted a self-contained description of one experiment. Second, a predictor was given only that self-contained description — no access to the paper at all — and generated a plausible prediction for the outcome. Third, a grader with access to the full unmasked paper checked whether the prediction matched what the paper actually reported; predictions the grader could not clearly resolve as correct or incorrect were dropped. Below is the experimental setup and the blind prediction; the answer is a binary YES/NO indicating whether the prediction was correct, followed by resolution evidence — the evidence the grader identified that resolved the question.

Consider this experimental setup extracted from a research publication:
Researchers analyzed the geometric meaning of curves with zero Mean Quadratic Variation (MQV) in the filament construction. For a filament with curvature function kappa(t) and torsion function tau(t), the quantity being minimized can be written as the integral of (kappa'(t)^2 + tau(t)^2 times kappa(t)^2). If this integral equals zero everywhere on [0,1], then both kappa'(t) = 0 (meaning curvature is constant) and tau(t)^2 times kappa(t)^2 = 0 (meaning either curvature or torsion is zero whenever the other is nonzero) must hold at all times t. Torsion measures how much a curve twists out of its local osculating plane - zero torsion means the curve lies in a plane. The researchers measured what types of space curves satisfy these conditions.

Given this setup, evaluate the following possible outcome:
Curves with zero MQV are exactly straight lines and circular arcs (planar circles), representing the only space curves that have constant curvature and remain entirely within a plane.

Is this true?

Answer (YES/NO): YES